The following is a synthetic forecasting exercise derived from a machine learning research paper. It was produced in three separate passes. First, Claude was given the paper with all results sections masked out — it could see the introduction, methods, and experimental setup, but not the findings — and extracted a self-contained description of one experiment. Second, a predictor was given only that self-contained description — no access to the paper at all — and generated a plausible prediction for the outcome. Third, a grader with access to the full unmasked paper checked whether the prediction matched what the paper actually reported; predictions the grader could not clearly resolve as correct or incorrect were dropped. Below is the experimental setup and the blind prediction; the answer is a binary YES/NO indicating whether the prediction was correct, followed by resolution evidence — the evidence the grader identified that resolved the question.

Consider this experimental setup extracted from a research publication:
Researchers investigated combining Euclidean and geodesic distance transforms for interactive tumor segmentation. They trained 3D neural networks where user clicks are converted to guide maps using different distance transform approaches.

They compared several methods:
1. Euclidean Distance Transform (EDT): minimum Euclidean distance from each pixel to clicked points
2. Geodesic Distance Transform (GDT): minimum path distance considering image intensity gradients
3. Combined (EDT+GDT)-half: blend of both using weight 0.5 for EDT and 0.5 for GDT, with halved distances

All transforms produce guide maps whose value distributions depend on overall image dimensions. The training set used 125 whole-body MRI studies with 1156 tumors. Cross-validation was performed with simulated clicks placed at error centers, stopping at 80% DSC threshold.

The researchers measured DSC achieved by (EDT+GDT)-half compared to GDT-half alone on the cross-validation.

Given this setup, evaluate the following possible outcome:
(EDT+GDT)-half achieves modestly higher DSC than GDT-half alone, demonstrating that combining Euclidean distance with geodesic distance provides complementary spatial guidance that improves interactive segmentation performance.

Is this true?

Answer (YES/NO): NO